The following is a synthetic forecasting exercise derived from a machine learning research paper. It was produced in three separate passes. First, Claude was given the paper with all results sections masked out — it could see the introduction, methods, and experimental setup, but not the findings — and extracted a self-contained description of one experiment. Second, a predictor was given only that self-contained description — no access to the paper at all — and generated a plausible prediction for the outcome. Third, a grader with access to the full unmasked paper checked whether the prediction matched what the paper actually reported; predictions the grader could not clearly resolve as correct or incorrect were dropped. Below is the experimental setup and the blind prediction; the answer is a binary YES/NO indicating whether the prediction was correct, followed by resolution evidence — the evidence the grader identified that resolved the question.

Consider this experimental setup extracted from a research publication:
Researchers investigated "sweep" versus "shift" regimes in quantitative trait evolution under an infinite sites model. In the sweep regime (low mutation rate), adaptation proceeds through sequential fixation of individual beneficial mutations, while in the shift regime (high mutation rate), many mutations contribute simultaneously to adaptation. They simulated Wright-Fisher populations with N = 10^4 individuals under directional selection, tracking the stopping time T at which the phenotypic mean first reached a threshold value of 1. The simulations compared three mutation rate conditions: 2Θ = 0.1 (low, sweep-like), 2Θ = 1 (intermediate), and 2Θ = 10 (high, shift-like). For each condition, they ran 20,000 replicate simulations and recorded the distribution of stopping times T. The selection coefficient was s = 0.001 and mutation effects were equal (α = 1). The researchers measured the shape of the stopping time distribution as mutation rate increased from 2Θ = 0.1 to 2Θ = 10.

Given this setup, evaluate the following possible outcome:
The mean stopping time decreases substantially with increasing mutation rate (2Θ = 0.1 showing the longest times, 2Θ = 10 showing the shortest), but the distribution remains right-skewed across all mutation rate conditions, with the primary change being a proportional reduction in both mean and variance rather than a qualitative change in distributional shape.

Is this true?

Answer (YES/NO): NO